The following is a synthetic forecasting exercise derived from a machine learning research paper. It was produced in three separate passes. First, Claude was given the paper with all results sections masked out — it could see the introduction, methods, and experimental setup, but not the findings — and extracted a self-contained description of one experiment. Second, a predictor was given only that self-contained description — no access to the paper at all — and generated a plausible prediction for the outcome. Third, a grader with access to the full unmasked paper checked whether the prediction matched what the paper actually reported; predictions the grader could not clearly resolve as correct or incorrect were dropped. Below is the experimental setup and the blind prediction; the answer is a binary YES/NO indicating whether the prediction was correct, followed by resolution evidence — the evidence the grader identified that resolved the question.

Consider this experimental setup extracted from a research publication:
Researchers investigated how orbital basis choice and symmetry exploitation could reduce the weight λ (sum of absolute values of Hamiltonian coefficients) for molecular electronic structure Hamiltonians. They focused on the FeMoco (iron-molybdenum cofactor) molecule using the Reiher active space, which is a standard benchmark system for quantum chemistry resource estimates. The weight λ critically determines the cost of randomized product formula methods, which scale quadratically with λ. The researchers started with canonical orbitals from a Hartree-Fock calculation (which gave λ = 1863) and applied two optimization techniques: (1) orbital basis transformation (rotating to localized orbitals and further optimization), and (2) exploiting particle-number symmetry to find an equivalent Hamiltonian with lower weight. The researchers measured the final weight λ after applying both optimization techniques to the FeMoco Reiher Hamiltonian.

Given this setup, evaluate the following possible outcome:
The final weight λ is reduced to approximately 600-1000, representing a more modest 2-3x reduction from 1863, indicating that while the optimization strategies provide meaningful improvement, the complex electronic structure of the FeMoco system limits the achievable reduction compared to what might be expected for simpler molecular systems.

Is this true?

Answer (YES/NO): NO